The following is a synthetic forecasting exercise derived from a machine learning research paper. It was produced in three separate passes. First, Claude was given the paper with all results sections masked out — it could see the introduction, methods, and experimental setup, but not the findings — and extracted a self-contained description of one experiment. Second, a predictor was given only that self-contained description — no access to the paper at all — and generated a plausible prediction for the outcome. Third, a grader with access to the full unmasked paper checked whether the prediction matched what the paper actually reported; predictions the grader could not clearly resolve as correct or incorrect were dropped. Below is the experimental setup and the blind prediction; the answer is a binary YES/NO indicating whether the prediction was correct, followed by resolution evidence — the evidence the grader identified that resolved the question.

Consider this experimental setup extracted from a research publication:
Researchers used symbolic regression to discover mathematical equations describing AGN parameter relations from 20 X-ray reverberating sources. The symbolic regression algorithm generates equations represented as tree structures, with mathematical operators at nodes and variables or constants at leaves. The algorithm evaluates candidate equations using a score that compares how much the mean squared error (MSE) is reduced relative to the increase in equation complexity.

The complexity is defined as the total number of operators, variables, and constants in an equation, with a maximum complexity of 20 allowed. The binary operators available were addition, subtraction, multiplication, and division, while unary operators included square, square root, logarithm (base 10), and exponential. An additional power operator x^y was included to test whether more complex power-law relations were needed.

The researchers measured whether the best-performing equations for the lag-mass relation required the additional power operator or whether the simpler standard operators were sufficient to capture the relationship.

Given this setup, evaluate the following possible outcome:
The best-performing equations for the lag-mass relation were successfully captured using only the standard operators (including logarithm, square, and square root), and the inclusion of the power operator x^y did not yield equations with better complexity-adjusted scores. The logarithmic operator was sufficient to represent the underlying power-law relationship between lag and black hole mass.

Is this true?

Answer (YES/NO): YES